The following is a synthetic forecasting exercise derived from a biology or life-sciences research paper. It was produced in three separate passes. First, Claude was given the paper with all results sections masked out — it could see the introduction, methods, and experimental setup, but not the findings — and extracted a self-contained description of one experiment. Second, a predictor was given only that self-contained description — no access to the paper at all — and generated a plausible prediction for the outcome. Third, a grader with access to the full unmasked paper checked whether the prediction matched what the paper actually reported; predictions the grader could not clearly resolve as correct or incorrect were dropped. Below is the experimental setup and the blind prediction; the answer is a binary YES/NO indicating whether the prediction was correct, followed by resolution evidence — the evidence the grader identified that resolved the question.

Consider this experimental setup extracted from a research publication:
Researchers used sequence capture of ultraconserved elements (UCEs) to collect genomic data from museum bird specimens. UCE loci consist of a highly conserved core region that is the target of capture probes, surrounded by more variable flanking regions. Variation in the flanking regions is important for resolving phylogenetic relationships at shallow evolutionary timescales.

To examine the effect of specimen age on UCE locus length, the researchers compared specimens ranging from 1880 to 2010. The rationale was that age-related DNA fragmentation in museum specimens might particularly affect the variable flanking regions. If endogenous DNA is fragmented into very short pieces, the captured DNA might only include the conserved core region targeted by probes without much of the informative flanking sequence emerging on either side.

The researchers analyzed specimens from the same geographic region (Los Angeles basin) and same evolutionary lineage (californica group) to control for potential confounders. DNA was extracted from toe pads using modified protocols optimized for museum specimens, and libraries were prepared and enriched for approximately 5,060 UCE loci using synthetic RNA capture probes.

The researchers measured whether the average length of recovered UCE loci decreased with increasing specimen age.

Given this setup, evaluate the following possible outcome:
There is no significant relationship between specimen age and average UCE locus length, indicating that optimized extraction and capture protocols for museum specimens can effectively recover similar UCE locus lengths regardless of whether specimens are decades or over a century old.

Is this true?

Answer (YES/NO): NO